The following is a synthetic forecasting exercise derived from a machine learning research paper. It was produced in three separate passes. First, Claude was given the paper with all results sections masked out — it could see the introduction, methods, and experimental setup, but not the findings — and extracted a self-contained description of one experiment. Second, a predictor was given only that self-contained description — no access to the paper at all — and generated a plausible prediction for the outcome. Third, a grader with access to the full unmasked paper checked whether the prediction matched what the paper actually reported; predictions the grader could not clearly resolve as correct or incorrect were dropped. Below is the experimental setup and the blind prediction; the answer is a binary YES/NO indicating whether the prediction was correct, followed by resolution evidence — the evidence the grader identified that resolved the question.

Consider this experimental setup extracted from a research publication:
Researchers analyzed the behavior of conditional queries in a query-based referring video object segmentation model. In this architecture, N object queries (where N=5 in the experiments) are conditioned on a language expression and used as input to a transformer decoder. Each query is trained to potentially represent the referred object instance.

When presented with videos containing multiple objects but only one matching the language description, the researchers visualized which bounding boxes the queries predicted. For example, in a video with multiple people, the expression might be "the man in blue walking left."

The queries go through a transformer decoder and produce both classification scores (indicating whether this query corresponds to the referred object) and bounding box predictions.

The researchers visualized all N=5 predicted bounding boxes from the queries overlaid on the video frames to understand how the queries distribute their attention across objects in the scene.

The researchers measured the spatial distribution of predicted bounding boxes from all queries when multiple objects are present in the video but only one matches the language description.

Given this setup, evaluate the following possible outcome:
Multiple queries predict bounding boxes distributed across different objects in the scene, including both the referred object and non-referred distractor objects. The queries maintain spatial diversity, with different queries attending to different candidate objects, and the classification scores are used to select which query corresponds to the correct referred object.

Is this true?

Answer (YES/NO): NO